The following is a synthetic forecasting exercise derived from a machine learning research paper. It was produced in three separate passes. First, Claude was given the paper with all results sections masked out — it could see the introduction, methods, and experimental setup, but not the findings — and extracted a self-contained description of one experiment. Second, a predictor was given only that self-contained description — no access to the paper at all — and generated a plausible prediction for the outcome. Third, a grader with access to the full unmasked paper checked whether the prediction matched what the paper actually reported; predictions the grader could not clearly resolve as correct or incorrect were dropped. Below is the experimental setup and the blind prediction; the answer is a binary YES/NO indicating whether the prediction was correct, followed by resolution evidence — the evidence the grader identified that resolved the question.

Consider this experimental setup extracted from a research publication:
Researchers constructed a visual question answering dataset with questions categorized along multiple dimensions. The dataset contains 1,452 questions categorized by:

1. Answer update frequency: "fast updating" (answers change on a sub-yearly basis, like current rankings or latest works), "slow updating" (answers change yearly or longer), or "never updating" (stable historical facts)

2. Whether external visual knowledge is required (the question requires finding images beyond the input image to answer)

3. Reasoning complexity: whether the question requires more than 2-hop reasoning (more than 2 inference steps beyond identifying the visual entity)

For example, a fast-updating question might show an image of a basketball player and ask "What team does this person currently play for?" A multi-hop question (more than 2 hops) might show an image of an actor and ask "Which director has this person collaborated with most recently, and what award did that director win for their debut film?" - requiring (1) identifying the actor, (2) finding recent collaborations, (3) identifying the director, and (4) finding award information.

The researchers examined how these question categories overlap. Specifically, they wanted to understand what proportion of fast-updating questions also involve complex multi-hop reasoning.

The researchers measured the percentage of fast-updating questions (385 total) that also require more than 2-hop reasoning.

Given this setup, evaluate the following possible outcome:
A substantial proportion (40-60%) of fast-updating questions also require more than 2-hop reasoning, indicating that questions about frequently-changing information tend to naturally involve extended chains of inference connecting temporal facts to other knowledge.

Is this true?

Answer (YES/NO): NO